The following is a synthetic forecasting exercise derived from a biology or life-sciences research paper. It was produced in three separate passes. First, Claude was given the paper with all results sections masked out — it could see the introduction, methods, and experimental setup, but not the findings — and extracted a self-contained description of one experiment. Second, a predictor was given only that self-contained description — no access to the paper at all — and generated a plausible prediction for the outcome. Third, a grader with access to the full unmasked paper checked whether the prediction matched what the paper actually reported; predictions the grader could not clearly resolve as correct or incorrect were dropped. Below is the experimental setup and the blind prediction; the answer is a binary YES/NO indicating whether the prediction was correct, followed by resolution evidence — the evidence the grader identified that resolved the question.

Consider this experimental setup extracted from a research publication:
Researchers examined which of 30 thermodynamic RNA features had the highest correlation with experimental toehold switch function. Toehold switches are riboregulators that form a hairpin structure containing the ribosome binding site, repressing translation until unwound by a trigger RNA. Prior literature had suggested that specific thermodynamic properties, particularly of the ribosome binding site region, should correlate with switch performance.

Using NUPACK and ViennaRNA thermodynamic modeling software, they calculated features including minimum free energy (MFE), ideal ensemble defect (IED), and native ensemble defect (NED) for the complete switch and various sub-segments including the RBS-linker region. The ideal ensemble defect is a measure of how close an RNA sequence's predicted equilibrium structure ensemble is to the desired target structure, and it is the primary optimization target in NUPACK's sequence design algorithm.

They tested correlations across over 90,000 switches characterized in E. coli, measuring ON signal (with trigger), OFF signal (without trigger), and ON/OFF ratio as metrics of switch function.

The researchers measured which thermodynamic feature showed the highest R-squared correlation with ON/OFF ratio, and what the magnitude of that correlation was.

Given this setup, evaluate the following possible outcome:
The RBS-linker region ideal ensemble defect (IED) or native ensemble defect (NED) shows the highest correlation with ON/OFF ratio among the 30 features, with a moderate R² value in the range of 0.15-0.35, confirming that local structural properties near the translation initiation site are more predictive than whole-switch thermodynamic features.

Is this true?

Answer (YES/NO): NO